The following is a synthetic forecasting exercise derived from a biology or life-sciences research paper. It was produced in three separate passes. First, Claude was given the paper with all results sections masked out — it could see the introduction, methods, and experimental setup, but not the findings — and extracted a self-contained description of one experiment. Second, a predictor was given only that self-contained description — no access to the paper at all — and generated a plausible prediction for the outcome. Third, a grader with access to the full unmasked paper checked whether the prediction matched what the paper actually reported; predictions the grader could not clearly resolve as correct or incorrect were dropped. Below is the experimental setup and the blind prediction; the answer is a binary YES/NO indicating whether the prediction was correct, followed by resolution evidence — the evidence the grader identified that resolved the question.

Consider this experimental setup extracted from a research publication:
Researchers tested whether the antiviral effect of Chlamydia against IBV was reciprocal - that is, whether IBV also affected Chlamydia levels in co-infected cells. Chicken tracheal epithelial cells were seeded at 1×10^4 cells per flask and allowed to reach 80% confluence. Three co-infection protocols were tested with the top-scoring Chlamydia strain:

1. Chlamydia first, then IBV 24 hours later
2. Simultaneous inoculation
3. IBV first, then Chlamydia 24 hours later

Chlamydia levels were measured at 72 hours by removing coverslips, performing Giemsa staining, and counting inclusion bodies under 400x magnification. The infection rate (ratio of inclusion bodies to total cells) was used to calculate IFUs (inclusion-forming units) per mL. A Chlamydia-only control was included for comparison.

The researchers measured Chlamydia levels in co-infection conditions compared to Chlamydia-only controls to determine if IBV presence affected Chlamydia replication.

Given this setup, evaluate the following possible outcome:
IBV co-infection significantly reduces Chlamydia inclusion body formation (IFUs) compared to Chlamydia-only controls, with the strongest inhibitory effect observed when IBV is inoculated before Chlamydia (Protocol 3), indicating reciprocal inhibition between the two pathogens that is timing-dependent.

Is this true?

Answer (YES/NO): NO